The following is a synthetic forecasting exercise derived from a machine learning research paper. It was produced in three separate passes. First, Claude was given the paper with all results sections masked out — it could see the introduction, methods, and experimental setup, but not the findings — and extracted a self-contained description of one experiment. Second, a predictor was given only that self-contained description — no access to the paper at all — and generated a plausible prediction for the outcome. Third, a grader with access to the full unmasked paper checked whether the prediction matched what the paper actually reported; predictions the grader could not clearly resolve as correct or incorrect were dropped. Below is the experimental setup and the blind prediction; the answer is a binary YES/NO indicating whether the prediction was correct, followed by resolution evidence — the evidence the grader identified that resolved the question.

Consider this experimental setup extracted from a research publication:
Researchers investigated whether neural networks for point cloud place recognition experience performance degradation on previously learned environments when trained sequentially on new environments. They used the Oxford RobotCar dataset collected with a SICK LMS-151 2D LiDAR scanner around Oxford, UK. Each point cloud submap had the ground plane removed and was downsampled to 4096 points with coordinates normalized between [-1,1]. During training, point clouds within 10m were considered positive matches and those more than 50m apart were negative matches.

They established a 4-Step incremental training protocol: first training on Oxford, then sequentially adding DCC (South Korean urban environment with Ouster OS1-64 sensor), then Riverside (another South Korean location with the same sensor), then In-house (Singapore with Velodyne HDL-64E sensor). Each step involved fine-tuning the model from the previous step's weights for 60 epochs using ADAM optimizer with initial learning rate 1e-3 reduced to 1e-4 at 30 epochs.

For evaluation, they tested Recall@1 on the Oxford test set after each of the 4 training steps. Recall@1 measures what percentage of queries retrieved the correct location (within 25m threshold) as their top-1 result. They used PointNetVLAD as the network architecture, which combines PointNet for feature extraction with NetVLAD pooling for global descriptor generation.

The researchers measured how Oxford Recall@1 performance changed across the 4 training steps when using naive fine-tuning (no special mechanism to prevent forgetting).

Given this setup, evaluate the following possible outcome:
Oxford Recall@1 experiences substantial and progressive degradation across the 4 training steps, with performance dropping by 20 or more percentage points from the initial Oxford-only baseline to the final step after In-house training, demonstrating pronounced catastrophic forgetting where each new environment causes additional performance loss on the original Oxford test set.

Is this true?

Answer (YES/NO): YES